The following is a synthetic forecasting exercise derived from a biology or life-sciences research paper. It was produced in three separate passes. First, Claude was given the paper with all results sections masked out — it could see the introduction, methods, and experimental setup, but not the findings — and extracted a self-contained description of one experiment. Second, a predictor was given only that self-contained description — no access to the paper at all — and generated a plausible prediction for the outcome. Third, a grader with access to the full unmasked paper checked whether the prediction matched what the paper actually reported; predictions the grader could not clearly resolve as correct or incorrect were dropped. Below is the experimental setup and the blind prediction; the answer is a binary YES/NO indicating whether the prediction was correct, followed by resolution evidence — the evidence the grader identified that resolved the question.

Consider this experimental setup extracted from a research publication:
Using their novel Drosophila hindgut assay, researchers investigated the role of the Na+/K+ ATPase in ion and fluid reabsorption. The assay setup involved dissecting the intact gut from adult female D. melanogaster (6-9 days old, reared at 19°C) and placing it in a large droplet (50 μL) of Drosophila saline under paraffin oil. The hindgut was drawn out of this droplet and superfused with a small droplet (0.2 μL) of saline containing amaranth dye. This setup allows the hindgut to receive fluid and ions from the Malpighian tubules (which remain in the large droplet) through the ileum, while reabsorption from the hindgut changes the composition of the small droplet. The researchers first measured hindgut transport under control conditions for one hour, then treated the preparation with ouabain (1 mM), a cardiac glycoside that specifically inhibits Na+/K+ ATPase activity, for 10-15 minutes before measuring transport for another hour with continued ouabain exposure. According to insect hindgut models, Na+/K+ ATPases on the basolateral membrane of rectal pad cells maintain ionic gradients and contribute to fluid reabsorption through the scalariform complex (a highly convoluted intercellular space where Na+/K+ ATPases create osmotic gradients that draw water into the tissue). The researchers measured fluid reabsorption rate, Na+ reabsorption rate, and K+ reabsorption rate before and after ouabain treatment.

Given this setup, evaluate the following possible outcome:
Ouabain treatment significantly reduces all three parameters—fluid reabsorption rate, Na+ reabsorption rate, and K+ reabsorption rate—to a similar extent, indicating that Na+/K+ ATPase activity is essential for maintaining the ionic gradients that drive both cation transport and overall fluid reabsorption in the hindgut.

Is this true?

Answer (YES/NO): NO